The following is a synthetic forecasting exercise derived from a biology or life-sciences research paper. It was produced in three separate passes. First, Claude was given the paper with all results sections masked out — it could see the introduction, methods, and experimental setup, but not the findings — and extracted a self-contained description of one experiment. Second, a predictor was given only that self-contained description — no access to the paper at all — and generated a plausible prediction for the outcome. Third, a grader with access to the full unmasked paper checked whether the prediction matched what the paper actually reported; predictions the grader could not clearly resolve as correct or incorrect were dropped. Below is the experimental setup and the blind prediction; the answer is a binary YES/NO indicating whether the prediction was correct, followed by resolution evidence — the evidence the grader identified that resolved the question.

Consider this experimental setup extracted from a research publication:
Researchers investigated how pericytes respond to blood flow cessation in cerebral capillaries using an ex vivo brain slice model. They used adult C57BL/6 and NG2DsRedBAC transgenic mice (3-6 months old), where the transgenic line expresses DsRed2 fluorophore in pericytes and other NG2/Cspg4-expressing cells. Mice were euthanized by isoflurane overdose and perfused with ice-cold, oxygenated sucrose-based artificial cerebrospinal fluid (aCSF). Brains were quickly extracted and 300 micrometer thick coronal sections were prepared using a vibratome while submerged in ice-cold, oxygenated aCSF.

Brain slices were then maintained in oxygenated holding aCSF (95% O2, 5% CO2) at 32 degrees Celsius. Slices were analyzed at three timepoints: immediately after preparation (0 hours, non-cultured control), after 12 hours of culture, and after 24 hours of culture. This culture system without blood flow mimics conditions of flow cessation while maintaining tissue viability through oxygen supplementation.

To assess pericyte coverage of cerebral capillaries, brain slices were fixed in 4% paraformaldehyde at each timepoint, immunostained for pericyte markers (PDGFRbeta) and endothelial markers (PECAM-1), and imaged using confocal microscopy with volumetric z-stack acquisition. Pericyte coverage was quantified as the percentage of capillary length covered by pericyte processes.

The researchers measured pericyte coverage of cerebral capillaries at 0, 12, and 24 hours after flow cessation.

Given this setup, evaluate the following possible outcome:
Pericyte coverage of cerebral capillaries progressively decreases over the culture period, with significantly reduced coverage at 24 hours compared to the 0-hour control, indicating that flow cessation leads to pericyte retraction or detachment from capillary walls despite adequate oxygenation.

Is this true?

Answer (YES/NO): YES